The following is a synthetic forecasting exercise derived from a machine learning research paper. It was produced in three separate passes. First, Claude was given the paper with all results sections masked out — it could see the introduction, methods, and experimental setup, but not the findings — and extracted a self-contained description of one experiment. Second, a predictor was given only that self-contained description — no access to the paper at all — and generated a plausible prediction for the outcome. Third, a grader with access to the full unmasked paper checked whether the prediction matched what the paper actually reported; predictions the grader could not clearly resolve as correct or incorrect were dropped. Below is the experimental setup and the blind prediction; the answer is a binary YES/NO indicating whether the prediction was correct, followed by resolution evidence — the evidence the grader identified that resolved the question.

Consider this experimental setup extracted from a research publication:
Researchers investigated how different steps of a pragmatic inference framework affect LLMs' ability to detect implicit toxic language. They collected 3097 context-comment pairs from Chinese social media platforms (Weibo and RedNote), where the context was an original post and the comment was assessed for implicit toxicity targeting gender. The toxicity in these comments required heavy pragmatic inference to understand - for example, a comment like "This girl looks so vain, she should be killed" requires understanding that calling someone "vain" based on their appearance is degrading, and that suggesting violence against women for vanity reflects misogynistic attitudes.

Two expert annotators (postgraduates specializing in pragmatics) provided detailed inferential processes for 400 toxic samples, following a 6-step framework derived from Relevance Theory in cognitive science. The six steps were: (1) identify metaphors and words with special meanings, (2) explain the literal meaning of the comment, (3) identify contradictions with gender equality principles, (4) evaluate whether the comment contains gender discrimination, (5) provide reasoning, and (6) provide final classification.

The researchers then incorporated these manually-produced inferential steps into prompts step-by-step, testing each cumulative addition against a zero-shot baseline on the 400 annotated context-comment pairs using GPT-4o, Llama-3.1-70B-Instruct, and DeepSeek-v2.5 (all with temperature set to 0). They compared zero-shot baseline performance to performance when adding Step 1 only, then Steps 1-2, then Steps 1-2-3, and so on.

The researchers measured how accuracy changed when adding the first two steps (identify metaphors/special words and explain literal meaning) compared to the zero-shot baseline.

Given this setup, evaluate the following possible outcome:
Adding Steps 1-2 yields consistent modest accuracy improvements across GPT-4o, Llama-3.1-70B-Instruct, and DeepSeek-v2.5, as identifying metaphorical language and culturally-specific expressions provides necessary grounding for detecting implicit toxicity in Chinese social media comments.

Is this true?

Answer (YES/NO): NO